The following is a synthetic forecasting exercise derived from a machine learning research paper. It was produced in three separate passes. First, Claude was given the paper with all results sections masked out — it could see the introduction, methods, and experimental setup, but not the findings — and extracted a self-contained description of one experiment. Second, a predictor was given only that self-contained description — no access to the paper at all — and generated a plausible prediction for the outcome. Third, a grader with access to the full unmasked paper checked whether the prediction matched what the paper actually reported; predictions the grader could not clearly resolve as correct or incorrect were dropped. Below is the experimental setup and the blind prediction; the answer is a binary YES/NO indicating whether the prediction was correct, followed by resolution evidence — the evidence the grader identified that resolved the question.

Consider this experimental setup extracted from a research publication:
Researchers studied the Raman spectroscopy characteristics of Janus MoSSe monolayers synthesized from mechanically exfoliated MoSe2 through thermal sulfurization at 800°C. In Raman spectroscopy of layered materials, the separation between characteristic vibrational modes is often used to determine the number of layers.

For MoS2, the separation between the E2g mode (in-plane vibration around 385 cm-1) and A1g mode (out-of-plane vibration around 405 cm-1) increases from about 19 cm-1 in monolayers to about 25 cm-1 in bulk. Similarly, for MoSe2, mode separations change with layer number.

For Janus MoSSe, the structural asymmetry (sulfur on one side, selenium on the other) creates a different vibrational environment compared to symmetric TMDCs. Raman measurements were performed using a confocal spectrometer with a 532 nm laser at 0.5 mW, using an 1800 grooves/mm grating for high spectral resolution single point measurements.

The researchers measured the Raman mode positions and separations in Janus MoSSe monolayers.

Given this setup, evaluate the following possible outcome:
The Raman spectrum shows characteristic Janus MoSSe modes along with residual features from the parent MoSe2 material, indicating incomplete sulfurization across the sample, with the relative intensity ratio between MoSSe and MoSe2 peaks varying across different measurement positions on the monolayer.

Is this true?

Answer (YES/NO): NO